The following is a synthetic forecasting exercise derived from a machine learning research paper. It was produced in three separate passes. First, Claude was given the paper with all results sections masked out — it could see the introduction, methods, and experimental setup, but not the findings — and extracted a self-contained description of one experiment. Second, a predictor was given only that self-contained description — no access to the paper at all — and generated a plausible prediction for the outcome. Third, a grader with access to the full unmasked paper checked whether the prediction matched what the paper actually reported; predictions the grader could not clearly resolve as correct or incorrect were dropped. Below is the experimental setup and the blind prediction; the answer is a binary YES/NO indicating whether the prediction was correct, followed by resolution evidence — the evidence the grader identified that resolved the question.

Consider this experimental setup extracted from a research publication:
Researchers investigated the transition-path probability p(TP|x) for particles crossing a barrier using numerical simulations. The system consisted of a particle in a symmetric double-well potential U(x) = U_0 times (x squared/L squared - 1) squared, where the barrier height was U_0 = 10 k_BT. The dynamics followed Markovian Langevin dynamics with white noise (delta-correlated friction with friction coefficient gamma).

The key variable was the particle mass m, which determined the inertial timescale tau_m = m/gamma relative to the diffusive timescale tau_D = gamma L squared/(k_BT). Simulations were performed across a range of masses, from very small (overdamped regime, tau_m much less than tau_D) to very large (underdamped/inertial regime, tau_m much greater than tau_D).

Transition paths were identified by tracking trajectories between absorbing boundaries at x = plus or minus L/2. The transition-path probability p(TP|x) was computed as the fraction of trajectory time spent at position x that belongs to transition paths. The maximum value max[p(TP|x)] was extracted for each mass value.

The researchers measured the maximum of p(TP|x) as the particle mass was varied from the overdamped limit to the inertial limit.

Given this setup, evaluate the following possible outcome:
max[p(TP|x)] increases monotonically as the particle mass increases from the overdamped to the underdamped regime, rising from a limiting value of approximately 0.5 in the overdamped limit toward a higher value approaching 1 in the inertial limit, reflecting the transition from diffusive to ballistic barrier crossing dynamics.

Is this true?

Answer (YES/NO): YES